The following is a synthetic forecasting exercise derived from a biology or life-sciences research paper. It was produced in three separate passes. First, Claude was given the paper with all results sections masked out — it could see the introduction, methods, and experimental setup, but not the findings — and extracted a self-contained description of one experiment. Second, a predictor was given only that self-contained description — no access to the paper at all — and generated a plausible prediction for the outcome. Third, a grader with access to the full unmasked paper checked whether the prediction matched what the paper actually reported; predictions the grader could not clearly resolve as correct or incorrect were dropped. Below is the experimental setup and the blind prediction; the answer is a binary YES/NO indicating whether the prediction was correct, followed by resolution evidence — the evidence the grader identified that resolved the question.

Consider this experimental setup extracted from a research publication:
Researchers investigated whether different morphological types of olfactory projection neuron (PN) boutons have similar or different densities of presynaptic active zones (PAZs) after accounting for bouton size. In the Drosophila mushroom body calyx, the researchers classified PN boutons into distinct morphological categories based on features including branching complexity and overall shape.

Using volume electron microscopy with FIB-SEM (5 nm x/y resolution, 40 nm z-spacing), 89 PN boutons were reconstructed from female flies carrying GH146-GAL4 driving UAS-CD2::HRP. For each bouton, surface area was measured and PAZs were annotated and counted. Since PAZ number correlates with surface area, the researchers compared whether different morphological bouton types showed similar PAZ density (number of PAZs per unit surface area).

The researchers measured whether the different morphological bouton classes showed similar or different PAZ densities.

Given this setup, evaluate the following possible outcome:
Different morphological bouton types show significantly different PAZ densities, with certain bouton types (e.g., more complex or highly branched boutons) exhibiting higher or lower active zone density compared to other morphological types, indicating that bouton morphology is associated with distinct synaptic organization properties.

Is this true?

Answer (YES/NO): NO